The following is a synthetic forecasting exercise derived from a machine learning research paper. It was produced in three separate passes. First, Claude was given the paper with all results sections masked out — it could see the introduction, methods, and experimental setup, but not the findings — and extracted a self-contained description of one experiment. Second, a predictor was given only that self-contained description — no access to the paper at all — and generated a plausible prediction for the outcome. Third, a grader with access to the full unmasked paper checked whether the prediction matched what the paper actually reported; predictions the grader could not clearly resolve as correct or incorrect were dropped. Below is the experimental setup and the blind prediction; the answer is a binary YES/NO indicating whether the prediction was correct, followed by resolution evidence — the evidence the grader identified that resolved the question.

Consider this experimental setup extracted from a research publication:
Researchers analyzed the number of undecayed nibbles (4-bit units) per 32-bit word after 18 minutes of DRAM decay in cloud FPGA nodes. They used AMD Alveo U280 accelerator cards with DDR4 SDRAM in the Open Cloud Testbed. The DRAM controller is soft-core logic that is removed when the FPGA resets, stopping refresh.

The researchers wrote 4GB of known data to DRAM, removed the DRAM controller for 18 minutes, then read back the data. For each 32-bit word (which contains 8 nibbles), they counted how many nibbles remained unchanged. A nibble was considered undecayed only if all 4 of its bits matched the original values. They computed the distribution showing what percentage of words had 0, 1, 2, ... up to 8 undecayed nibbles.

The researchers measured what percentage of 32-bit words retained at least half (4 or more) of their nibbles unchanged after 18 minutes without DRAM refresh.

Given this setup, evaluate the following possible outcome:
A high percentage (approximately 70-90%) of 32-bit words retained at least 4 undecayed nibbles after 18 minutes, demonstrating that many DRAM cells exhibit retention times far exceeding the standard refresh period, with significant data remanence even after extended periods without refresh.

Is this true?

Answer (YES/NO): YES